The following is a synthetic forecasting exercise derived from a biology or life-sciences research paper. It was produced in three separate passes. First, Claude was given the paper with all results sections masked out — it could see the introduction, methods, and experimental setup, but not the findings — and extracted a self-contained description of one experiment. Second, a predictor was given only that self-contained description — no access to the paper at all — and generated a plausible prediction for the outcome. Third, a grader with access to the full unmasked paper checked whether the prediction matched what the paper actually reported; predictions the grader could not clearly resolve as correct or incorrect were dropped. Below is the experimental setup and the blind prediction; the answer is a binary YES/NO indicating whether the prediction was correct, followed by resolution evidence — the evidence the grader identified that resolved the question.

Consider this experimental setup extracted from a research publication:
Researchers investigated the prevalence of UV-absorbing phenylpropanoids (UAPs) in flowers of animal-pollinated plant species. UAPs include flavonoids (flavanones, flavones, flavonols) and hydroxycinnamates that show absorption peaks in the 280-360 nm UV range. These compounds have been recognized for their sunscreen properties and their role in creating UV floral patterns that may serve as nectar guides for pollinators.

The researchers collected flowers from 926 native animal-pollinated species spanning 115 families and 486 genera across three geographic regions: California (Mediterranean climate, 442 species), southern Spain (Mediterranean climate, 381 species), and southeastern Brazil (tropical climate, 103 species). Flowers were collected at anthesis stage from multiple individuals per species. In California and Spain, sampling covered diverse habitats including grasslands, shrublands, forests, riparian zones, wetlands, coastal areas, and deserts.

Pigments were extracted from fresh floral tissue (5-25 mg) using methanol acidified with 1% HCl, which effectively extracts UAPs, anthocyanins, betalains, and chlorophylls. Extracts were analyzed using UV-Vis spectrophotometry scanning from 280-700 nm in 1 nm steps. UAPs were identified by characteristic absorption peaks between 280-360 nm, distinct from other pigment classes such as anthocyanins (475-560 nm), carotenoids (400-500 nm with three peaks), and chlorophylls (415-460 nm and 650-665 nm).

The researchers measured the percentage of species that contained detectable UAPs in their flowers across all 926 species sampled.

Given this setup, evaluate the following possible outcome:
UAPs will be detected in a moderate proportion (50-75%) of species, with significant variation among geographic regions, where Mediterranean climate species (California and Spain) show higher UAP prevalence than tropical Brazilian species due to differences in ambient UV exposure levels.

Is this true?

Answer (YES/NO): NO